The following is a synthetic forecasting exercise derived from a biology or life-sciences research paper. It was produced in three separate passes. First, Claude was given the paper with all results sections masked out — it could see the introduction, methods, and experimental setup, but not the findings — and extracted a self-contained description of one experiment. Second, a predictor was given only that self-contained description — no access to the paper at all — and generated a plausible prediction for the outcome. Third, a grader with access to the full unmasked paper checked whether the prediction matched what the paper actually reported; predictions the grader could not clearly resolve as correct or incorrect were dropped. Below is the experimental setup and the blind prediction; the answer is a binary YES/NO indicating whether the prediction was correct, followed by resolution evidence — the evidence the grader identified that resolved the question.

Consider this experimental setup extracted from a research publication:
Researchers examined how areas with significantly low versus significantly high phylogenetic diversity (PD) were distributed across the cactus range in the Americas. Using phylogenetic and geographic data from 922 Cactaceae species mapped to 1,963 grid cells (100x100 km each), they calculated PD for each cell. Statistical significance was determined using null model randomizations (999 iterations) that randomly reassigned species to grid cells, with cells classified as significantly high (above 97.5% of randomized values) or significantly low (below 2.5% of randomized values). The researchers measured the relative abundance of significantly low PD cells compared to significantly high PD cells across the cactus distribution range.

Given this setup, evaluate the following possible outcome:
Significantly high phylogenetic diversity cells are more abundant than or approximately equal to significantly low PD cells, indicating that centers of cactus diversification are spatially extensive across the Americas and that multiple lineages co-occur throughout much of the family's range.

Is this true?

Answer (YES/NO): NO